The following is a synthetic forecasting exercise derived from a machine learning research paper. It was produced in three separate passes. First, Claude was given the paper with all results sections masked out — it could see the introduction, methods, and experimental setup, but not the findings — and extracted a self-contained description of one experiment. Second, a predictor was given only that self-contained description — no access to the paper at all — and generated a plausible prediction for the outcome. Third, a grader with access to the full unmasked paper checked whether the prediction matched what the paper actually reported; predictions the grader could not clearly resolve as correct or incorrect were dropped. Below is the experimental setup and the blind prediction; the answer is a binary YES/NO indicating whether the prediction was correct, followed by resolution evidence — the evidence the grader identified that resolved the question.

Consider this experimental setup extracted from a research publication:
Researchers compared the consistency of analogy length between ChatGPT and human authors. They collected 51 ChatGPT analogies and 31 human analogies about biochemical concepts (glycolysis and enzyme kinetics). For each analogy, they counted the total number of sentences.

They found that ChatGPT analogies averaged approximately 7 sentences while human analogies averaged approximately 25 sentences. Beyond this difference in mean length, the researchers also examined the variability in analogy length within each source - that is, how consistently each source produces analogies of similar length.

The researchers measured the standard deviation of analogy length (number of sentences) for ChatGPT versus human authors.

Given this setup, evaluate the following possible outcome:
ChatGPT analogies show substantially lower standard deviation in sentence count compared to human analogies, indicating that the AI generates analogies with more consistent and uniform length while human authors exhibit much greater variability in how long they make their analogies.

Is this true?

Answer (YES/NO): YES